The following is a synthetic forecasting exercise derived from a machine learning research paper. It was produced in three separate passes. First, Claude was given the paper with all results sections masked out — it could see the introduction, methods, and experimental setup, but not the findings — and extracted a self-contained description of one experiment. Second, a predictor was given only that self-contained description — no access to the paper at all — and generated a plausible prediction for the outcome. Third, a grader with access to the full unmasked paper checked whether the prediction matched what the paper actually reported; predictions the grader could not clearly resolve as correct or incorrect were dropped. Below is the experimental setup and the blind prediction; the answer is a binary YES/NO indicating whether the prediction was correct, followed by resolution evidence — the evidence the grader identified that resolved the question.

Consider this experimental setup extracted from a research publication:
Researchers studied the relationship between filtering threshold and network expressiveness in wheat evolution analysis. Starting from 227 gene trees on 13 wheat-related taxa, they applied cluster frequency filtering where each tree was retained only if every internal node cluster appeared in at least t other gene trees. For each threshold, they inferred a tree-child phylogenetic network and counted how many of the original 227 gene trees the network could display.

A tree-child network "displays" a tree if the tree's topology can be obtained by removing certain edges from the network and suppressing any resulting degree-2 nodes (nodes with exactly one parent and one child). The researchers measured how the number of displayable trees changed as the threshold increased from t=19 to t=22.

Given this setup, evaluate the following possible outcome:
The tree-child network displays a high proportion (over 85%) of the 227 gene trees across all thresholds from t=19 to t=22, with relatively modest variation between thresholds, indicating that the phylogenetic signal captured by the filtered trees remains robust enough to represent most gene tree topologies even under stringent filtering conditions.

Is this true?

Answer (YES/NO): NO